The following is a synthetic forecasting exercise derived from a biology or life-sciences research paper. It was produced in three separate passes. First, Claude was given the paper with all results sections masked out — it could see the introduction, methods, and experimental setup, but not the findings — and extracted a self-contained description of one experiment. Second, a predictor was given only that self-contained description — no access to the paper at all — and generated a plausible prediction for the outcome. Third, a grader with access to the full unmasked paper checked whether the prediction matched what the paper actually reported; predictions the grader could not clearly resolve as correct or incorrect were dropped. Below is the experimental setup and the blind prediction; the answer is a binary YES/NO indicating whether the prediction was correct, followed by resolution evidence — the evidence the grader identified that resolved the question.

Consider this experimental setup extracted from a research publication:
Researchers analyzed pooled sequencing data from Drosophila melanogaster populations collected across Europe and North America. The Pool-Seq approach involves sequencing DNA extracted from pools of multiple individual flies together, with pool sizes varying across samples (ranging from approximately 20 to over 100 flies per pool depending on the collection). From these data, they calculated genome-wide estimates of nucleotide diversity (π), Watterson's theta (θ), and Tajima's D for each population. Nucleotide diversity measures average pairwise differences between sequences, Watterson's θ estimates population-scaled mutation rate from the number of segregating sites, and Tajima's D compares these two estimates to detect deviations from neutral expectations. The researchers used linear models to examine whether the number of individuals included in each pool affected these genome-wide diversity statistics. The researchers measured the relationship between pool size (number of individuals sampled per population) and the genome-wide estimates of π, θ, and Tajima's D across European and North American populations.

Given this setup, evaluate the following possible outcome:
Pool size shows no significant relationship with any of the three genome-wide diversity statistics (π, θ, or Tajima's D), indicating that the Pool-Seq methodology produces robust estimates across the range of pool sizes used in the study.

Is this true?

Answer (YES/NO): YES